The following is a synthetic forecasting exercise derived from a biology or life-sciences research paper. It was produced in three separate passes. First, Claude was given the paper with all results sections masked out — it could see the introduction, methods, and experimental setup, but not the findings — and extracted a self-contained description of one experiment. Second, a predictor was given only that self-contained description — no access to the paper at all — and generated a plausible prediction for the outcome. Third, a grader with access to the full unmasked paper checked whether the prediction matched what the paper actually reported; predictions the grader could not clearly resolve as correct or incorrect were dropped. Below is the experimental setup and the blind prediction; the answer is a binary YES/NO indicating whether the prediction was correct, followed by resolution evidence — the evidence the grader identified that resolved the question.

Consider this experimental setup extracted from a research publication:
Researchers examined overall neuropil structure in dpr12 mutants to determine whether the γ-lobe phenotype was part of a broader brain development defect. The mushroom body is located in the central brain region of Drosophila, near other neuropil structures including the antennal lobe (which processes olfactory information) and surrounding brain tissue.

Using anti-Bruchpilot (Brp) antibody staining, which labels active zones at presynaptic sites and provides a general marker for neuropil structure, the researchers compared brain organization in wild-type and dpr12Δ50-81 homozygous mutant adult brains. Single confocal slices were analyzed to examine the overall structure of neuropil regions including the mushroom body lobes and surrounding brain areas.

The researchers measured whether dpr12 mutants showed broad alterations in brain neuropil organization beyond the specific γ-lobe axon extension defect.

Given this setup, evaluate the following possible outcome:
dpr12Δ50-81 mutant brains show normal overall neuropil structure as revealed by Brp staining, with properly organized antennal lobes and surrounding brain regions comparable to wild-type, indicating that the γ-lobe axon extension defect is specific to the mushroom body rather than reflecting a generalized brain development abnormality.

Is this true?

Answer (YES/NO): NO